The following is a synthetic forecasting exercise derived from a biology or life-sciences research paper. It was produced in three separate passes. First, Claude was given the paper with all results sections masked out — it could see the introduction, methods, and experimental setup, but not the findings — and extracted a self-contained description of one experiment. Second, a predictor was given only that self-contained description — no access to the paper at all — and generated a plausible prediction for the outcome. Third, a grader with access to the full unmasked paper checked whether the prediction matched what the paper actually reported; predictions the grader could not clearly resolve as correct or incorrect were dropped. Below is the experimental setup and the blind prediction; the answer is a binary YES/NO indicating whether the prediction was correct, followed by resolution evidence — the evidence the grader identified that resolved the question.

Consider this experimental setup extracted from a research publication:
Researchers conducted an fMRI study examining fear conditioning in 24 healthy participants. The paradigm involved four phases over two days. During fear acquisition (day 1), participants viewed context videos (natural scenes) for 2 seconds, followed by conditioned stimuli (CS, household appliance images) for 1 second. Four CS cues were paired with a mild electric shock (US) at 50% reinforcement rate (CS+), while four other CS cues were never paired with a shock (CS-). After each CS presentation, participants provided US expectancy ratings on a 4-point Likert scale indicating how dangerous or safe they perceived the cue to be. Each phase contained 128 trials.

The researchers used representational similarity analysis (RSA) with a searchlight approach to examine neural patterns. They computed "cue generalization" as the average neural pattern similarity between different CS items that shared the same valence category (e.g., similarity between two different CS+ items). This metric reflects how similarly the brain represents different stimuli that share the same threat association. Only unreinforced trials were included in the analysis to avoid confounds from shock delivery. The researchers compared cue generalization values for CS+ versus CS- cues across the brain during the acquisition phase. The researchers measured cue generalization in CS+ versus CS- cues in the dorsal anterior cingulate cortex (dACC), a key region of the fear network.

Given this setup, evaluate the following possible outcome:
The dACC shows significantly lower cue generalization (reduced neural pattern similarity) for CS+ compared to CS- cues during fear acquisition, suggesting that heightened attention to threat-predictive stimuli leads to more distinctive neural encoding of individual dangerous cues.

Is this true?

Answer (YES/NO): NO